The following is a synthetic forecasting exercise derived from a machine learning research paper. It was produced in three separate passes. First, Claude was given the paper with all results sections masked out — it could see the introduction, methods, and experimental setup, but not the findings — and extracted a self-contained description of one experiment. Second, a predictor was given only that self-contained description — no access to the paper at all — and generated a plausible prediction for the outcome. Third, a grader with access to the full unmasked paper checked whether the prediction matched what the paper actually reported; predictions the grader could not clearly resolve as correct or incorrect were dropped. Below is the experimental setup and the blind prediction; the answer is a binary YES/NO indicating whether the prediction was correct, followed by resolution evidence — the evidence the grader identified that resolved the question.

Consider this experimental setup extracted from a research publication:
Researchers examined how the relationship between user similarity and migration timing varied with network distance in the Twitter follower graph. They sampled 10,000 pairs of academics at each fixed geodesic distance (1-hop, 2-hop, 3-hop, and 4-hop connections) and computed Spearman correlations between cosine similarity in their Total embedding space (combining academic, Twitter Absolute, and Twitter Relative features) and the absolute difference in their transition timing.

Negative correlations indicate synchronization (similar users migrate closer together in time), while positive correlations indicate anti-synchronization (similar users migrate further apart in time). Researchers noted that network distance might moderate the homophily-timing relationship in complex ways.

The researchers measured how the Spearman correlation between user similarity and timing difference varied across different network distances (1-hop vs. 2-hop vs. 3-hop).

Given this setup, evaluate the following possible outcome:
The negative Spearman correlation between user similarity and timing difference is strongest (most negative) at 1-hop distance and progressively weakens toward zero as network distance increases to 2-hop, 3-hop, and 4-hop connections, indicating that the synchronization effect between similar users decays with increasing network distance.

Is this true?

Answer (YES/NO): NO